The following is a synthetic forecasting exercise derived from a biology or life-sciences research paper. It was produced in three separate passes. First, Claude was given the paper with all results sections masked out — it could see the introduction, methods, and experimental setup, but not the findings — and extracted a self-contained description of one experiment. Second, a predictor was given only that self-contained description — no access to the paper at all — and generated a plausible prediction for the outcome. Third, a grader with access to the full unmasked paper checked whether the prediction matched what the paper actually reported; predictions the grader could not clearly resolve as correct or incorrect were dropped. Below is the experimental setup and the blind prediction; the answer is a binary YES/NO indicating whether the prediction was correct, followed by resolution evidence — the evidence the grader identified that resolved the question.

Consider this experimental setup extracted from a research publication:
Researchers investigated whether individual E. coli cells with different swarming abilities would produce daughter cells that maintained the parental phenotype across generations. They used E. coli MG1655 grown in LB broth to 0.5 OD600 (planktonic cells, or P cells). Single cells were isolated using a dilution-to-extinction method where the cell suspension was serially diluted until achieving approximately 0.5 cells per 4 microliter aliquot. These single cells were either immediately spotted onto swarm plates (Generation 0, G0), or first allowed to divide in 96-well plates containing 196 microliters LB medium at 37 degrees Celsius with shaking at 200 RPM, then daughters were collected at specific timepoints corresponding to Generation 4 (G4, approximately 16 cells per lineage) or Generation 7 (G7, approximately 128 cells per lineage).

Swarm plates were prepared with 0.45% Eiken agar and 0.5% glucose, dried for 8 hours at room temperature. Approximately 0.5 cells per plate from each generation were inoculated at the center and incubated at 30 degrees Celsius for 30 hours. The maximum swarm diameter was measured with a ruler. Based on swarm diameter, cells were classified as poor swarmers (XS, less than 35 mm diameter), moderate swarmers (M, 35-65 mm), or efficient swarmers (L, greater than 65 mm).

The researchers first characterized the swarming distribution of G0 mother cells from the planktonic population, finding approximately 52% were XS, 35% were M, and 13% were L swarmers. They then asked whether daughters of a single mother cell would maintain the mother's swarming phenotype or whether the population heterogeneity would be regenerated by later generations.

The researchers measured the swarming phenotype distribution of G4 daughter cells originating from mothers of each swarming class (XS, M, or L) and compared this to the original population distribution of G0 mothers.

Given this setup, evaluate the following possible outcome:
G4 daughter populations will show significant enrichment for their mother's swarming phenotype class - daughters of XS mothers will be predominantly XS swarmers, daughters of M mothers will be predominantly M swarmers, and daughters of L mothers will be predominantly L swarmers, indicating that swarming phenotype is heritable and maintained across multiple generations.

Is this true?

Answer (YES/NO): YES